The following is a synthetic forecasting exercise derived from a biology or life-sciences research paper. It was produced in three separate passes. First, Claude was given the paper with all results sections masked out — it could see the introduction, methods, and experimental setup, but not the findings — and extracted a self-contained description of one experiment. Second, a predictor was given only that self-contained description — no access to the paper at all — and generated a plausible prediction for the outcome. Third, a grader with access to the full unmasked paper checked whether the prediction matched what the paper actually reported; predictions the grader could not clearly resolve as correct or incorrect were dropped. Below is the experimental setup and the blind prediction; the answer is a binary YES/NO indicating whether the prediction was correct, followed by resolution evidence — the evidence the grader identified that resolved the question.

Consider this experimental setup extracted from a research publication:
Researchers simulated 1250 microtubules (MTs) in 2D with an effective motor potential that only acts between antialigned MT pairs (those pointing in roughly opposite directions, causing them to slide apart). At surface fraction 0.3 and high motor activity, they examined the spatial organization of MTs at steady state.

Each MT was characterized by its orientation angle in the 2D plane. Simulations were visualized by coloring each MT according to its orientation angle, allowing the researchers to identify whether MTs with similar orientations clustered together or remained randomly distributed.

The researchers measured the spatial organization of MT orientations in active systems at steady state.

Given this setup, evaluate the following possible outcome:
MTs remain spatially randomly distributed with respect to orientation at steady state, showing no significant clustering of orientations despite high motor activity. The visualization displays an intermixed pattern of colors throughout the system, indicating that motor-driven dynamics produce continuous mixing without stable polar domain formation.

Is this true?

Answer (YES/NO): NO